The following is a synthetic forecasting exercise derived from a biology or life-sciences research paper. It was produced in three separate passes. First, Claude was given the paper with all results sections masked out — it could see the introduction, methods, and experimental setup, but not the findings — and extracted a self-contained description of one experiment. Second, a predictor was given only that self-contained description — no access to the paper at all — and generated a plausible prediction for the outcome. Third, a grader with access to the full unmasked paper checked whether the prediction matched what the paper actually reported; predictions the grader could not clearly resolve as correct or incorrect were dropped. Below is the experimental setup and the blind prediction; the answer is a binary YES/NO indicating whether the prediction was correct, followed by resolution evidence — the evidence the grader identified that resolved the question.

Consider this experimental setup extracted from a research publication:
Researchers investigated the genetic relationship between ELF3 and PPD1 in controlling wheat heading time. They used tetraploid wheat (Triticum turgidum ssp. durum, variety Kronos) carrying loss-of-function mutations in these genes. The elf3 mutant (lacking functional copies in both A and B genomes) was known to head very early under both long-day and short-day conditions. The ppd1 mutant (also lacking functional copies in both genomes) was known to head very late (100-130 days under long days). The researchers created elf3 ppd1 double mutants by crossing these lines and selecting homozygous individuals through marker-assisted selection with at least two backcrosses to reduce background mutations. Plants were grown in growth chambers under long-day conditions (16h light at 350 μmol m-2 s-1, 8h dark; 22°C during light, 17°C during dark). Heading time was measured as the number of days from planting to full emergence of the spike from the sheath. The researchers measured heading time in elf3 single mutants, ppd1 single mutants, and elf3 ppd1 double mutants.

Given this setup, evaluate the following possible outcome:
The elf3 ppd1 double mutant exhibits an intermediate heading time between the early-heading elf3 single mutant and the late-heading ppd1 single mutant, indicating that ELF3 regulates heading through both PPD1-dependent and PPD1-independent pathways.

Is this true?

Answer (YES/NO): YES